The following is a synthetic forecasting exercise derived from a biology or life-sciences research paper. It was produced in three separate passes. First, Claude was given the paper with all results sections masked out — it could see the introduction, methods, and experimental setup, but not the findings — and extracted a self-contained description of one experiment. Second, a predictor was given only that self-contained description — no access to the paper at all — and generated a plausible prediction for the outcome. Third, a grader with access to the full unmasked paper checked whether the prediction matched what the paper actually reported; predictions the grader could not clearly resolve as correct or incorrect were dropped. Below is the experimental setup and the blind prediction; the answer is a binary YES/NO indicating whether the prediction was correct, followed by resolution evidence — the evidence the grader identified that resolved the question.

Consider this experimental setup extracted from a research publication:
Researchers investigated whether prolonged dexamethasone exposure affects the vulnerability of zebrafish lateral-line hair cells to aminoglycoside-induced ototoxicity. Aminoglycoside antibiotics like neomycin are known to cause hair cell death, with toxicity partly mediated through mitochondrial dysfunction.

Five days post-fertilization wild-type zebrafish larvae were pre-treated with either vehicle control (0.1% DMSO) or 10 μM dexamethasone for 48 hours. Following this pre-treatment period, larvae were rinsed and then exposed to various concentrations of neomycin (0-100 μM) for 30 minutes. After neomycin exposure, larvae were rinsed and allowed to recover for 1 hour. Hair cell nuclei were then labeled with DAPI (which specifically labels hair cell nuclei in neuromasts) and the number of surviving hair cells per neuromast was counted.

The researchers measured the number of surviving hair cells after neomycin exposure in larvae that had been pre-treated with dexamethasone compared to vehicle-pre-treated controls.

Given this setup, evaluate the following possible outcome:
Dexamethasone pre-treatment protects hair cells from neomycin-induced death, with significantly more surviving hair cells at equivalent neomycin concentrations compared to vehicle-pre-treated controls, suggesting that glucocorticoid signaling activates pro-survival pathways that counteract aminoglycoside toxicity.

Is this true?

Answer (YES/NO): NO